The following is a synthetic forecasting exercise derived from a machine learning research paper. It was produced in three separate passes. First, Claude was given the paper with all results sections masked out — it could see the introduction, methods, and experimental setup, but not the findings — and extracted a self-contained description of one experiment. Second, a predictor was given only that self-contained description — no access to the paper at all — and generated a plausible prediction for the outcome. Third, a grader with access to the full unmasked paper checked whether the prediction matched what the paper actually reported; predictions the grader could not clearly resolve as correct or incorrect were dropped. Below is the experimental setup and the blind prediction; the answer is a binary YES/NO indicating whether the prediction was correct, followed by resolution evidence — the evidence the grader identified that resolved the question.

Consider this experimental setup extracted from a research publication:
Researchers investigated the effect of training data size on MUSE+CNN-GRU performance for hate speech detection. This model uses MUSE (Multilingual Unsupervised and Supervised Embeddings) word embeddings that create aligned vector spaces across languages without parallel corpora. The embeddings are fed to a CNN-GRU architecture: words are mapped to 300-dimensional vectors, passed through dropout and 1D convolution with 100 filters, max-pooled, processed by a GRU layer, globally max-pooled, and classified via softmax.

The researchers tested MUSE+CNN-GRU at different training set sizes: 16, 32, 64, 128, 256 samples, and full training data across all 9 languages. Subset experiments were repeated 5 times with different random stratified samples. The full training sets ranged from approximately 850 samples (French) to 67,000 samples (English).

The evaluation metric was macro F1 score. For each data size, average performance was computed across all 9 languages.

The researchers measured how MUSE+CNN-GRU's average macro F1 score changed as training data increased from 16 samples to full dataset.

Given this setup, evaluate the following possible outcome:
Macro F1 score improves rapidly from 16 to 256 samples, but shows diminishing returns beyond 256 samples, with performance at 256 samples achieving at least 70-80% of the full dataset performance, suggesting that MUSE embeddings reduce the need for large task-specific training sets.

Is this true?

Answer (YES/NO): NO